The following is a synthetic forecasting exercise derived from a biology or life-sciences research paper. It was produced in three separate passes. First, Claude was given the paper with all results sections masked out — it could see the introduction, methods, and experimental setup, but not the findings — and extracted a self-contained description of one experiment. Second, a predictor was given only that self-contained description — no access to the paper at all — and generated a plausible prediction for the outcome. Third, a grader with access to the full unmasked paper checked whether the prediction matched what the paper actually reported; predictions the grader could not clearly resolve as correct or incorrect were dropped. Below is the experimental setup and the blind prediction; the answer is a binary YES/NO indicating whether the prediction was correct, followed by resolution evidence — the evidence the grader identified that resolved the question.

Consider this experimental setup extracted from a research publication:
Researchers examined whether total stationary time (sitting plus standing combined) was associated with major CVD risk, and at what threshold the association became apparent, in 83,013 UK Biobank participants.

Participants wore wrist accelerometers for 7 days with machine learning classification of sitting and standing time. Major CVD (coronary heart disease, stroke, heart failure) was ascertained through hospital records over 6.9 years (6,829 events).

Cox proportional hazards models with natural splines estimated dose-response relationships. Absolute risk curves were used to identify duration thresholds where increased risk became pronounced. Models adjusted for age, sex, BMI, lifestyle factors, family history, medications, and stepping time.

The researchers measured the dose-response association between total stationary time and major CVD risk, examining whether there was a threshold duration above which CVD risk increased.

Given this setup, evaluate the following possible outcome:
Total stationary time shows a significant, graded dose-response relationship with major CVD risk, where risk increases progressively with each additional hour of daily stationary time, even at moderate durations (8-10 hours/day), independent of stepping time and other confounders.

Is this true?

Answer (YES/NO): NO